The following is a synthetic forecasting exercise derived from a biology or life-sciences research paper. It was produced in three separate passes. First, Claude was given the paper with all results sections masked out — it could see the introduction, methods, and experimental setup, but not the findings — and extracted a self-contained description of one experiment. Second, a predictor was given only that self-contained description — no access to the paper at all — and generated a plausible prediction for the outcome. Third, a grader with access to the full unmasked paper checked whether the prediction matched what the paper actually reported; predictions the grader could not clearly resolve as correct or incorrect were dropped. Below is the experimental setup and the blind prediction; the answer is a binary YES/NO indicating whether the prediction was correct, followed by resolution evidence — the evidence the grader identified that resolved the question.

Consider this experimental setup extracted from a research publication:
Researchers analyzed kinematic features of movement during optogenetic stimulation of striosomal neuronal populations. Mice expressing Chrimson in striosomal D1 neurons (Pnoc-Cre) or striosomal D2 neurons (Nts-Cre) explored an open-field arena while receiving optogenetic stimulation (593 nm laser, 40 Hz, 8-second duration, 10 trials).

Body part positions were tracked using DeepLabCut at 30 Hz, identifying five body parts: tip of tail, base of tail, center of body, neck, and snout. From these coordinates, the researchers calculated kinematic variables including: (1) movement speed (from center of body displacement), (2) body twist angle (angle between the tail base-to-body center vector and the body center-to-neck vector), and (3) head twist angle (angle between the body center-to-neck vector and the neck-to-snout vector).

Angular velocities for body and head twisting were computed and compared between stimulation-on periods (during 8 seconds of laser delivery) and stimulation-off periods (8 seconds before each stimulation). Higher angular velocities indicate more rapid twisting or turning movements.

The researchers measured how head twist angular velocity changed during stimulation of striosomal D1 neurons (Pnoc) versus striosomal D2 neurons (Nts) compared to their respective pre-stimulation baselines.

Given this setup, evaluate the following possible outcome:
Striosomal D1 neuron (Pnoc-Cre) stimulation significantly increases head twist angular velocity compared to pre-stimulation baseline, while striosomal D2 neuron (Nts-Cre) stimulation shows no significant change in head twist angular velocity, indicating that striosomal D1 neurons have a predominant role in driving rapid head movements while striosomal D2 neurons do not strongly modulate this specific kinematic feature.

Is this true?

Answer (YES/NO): NO